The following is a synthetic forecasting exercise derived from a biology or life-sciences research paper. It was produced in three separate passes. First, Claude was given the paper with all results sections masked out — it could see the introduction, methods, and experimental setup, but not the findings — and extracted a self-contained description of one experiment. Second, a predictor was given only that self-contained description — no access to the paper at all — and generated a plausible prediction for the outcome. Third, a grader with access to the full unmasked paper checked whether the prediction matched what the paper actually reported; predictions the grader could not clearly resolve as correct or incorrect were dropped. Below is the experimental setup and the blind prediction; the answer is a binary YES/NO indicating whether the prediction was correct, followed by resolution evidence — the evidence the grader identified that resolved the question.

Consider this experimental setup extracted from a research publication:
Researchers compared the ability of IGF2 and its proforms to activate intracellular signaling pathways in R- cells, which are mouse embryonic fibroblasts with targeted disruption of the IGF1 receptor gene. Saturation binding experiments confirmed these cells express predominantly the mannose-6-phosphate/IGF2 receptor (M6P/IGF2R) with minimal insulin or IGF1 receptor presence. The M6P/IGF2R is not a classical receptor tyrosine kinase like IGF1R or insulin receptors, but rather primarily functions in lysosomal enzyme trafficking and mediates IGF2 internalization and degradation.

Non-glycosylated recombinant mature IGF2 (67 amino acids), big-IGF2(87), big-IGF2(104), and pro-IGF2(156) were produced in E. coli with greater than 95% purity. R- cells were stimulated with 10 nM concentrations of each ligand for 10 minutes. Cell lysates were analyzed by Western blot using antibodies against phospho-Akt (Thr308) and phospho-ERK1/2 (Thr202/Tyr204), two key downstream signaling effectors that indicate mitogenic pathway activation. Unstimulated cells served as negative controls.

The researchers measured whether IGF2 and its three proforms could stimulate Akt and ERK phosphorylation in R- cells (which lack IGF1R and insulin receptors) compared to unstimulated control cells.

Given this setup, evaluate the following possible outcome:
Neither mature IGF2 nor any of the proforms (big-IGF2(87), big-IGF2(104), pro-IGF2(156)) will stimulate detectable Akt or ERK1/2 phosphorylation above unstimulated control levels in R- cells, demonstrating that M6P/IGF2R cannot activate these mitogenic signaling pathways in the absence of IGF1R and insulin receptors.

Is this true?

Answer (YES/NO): NO